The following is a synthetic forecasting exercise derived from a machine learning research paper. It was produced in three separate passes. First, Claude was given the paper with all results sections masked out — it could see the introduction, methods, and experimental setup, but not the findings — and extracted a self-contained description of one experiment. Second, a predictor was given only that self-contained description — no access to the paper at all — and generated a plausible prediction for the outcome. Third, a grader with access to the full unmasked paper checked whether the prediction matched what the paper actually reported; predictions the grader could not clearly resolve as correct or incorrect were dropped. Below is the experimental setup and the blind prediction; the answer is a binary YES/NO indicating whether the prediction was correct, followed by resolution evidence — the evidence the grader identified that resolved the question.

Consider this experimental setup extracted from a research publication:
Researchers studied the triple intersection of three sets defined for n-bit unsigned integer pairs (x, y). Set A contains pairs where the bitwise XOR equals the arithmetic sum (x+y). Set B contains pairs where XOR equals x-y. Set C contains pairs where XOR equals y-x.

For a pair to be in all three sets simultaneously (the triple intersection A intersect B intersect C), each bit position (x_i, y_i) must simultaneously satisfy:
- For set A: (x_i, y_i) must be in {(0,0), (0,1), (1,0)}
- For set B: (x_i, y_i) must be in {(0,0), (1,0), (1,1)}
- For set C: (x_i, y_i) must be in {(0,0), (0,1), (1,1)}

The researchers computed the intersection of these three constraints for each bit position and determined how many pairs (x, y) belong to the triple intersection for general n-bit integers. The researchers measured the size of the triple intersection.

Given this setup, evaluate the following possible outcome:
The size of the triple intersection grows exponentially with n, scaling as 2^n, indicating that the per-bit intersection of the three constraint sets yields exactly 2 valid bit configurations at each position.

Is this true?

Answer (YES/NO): NO